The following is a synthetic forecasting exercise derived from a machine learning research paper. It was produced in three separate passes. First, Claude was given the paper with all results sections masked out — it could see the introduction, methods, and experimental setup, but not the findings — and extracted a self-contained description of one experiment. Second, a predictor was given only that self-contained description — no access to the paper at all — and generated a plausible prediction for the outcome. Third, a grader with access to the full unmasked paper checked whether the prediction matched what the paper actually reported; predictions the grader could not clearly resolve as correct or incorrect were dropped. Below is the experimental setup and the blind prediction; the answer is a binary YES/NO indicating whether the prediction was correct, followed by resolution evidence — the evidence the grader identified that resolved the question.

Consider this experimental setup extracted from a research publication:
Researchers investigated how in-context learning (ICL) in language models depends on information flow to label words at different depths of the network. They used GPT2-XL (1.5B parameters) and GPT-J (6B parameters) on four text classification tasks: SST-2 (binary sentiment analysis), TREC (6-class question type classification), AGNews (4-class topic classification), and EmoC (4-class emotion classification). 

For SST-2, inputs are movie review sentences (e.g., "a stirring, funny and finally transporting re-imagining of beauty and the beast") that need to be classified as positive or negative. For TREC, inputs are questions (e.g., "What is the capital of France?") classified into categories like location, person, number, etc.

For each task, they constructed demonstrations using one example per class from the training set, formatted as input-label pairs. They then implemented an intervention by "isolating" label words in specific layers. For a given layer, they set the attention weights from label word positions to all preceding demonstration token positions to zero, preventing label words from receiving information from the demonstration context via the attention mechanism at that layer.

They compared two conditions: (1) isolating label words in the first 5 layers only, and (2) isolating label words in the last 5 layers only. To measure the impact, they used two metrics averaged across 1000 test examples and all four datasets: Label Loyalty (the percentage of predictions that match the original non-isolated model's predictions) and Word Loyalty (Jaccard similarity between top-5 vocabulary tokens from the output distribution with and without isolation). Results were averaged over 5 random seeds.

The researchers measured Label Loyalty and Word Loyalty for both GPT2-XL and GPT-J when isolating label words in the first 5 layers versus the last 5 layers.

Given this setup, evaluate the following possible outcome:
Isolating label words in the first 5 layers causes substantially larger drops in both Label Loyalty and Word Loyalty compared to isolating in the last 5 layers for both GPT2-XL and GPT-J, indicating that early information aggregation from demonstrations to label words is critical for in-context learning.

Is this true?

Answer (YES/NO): YES